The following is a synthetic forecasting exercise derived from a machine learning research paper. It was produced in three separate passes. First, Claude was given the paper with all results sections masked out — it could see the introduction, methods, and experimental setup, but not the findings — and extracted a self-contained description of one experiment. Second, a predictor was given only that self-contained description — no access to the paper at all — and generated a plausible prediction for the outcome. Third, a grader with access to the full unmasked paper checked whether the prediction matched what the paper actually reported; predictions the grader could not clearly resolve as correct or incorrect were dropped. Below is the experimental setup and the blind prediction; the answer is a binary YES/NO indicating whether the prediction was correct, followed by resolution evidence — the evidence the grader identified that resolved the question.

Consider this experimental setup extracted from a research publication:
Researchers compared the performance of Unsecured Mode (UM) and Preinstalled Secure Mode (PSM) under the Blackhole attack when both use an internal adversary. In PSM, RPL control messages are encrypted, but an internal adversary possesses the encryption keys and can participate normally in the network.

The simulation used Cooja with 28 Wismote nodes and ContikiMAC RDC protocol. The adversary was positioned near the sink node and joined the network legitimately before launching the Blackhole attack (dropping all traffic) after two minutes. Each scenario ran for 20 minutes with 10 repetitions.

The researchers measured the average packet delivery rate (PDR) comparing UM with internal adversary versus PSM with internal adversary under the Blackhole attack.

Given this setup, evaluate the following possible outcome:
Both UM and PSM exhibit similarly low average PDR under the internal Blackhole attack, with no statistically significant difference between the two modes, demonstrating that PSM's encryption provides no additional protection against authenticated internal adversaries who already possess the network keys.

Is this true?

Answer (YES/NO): YES